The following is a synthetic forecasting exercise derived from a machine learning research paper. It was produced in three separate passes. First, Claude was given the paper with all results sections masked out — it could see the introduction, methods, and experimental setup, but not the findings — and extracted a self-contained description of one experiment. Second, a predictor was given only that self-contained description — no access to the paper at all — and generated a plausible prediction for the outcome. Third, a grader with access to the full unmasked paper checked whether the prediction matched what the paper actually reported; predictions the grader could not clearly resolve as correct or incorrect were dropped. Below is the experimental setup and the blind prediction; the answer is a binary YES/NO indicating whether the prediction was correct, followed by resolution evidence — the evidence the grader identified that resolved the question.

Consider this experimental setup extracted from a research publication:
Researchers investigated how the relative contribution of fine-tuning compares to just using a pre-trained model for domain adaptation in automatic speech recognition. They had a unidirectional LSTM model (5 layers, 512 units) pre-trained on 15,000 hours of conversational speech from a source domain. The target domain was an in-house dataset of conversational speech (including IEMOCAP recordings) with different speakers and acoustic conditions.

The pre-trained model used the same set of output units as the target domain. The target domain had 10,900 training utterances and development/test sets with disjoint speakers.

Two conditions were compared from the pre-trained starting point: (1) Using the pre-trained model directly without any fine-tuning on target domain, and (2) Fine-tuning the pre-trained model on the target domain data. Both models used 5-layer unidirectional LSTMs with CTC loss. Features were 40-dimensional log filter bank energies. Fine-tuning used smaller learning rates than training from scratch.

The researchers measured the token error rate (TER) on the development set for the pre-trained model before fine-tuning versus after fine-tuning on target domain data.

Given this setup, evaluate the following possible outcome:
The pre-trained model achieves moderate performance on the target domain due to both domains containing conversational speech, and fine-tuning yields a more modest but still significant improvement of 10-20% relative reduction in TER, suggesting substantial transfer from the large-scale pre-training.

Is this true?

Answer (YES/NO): YES